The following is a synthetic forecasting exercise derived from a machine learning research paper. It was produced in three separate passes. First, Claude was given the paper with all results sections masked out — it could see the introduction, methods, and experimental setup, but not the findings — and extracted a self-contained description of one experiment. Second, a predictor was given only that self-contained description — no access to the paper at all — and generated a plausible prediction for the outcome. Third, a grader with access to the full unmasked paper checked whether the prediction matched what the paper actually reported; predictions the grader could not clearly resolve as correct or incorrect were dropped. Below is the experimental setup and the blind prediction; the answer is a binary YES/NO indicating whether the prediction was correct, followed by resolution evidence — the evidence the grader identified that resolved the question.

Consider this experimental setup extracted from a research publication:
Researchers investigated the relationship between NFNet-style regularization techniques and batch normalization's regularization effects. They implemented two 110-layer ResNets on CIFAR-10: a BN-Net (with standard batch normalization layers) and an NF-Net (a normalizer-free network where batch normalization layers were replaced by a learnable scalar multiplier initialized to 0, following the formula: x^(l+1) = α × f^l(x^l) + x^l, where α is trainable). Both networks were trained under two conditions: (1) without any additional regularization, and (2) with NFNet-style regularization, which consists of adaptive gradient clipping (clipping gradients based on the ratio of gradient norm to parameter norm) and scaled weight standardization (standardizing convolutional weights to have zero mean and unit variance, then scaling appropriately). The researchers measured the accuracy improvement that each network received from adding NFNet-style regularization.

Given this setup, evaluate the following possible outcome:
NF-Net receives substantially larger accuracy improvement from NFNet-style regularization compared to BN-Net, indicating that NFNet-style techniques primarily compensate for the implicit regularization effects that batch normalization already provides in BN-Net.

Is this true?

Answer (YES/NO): NO